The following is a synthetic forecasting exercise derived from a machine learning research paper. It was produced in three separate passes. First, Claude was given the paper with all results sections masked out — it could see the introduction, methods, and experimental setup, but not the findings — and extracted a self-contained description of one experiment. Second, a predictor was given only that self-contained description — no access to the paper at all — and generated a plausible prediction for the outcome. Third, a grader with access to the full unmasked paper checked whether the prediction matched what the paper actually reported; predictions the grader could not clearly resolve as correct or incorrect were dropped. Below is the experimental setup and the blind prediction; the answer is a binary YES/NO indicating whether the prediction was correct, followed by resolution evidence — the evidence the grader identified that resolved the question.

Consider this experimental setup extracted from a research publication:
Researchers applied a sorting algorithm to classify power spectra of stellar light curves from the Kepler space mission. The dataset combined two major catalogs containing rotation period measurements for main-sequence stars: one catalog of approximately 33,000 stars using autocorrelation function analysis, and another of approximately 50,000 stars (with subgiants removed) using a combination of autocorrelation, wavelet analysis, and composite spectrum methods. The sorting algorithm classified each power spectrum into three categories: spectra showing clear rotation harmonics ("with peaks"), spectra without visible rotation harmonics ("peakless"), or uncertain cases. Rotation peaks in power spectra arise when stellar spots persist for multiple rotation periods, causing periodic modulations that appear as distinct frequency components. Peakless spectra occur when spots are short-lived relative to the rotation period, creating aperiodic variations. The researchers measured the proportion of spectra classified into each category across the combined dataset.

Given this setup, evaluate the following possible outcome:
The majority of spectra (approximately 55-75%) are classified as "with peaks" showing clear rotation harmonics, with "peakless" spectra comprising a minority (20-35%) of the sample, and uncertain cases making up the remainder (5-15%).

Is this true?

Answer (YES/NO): NO